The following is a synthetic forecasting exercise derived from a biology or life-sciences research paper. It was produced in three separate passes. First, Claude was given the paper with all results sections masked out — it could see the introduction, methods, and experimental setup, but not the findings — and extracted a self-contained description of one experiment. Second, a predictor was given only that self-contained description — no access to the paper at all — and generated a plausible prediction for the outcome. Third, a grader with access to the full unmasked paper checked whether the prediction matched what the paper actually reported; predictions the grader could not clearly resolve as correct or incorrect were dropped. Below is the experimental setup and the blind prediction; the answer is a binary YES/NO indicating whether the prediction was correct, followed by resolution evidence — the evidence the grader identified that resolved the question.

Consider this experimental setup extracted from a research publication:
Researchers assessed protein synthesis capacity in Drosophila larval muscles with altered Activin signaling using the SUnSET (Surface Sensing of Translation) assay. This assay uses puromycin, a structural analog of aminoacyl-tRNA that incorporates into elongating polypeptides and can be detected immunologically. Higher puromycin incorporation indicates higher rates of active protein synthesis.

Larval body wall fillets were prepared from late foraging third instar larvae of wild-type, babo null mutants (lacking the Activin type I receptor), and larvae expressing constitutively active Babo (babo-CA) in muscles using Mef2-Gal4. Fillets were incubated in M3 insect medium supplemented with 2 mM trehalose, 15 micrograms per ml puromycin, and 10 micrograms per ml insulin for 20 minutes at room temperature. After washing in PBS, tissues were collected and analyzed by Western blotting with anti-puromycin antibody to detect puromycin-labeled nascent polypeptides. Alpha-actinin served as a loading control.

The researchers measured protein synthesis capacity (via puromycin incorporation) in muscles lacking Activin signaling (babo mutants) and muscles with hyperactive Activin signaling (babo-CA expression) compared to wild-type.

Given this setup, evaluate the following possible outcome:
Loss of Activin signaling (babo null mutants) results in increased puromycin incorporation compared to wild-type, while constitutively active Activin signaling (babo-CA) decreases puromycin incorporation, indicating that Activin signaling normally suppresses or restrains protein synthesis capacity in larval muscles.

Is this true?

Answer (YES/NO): NO